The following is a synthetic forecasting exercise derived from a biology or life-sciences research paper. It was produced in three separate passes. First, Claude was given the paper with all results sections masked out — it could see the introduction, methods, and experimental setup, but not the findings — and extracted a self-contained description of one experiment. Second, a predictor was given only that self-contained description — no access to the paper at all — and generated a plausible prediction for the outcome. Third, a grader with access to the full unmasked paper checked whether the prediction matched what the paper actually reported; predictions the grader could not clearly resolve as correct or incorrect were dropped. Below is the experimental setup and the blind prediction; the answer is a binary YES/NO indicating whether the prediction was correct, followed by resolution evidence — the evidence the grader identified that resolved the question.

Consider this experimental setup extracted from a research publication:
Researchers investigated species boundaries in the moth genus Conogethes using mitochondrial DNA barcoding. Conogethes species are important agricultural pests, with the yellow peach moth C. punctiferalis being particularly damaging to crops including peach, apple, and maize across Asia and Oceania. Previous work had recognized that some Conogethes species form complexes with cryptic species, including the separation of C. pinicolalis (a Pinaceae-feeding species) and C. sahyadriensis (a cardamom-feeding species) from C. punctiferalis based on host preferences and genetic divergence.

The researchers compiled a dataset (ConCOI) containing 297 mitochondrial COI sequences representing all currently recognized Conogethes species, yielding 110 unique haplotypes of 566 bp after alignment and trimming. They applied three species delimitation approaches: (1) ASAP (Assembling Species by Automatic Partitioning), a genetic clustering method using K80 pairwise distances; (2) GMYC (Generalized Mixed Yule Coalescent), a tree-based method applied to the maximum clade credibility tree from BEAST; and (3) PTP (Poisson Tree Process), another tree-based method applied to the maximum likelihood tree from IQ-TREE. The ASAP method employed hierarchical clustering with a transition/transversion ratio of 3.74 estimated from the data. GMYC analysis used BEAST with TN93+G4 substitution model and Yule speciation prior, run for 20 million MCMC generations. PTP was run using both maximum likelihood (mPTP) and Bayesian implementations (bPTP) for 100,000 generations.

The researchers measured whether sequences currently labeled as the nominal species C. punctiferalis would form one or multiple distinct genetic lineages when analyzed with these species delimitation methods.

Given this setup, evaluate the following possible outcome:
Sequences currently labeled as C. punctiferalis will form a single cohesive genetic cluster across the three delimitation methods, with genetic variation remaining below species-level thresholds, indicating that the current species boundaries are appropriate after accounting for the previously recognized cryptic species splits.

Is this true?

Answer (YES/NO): NO